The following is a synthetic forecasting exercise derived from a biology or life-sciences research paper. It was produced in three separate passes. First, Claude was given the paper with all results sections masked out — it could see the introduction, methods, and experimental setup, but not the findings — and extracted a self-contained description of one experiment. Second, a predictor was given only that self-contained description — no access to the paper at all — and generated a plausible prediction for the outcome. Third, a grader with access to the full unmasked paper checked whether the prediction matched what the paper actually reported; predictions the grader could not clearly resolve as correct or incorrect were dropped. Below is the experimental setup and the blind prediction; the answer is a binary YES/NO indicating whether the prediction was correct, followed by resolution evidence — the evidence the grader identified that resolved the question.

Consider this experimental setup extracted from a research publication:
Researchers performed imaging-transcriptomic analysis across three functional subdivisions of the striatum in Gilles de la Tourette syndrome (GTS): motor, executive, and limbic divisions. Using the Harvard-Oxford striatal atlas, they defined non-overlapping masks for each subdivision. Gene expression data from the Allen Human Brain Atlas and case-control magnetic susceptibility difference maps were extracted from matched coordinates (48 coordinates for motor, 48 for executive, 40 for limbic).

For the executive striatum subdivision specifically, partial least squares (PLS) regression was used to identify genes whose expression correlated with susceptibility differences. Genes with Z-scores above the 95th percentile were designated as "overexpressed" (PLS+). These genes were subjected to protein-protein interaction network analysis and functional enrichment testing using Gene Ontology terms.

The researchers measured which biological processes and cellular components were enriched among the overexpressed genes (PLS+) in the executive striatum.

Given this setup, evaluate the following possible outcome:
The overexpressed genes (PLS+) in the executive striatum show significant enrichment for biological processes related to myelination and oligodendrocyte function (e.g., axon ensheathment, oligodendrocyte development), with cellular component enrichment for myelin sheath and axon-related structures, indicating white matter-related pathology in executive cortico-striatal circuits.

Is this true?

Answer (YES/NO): NO